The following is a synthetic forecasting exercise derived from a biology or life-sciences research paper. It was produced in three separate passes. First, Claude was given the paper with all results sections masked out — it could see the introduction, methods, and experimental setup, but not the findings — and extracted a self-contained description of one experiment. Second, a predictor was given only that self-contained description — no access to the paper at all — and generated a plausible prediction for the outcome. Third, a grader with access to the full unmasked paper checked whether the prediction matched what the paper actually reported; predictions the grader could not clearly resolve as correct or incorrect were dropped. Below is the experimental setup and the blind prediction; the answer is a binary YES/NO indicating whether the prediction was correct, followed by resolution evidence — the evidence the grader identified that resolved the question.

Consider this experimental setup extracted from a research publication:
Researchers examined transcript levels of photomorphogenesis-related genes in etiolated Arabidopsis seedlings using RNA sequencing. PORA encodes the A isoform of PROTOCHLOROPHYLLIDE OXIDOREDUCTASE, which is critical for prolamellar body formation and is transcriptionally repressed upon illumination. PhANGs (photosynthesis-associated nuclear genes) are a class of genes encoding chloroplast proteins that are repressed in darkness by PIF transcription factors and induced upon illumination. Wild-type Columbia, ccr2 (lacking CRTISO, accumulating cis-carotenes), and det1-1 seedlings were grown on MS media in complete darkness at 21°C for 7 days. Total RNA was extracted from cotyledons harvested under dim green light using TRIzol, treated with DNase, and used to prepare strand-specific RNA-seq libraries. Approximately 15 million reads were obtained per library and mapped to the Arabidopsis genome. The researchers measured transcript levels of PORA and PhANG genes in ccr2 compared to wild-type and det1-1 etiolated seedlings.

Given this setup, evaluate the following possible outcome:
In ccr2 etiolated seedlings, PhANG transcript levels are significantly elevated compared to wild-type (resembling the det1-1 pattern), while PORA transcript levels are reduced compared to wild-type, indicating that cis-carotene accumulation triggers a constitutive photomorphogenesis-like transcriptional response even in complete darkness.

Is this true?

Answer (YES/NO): NO